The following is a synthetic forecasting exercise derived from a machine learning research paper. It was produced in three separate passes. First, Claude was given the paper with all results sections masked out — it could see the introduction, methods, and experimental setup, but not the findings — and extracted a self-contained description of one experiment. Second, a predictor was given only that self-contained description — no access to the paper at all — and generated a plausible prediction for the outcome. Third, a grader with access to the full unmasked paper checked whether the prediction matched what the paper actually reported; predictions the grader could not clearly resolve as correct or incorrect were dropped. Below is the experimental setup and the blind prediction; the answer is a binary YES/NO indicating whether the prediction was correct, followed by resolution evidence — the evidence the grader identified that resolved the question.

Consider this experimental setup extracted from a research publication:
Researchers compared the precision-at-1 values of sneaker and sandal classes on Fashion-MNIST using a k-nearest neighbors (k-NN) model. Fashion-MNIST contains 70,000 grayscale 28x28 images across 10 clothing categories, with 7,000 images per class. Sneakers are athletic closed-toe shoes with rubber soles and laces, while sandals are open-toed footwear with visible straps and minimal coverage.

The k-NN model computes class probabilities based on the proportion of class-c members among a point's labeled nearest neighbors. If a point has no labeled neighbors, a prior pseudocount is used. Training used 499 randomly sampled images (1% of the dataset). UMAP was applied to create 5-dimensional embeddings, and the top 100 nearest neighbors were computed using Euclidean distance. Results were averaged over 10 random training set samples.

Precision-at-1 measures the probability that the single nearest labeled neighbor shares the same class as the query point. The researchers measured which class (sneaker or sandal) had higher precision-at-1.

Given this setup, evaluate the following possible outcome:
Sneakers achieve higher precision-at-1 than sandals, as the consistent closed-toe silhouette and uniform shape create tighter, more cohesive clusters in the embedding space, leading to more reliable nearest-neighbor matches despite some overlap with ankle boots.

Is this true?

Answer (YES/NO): YES